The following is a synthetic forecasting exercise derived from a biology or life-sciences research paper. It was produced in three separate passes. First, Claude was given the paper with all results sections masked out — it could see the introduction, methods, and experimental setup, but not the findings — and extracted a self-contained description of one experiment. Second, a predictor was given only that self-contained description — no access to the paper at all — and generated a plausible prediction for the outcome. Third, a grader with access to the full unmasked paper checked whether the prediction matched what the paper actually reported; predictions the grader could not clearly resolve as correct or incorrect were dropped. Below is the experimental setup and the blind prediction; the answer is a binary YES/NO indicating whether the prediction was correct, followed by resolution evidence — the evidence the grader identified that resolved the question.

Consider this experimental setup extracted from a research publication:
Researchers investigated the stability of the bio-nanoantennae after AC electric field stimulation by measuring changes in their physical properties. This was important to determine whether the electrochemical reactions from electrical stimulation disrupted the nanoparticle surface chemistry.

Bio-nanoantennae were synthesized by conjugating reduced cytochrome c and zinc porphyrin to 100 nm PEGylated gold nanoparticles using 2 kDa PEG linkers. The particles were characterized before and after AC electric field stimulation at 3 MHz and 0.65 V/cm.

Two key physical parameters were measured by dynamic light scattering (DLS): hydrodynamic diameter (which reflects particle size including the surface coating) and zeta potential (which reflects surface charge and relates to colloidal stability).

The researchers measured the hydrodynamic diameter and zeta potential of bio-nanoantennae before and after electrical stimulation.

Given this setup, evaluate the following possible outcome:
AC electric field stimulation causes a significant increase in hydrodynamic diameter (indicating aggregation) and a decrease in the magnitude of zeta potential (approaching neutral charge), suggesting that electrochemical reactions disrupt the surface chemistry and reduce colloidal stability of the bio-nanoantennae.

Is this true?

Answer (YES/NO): NO